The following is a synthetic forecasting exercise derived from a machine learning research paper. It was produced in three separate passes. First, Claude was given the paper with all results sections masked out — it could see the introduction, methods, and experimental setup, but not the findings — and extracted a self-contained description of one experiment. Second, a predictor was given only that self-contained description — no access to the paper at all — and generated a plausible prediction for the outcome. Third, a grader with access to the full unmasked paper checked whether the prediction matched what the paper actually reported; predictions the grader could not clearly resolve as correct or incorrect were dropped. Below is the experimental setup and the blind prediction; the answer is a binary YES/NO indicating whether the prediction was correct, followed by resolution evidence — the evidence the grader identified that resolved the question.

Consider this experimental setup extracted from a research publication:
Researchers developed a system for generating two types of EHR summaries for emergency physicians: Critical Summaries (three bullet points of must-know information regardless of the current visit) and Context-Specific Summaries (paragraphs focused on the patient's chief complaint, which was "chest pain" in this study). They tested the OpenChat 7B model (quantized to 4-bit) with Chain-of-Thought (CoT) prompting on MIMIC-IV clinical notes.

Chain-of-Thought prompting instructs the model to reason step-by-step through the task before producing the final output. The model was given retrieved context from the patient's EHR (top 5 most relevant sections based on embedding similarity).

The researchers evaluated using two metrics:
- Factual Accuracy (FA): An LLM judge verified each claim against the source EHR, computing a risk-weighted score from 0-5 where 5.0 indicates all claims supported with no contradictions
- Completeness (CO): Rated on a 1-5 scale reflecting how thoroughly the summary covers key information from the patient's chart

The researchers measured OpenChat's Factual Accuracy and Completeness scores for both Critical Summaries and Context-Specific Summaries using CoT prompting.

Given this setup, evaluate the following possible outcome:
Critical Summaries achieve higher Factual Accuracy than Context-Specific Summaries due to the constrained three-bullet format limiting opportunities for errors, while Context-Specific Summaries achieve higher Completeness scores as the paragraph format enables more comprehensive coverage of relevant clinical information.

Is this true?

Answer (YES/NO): NO